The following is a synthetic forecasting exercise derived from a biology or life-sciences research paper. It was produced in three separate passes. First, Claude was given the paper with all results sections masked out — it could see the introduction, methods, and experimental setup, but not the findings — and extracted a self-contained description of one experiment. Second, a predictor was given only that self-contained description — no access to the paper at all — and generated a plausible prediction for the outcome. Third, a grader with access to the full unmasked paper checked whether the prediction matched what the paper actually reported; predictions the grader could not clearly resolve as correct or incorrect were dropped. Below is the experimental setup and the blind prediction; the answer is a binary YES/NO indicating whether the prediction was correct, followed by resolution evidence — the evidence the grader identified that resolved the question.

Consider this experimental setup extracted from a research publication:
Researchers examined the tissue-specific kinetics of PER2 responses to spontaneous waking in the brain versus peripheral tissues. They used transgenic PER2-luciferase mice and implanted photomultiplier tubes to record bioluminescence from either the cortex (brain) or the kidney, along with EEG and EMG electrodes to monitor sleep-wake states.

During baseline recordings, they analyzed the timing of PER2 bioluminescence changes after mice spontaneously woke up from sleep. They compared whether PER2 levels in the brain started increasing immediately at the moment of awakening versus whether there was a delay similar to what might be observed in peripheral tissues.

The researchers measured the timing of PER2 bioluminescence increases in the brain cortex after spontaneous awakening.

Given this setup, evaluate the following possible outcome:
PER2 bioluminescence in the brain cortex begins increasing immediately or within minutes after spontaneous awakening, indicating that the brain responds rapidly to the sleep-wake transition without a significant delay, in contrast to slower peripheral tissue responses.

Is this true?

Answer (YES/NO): YES